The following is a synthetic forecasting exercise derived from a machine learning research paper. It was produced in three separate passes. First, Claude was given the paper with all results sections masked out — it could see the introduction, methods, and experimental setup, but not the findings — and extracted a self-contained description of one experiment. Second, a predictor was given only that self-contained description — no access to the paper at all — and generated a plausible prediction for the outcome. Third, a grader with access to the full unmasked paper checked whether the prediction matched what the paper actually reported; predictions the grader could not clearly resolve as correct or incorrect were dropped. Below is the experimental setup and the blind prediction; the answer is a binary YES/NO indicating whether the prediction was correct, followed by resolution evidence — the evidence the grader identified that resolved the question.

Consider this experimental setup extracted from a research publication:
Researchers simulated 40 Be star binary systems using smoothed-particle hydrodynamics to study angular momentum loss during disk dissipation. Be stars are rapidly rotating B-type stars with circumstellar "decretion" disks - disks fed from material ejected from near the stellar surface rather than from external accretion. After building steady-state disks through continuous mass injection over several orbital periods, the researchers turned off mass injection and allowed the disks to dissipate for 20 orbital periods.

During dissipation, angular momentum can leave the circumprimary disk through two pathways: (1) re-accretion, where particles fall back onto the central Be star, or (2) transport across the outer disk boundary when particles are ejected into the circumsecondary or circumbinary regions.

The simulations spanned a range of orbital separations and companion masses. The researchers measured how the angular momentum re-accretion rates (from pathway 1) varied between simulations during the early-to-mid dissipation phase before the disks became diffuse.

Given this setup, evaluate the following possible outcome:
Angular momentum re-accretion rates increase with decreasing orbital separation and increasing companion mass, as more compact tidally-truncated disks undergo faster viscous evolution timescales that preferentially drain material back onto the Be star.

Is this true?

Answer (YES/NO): NO